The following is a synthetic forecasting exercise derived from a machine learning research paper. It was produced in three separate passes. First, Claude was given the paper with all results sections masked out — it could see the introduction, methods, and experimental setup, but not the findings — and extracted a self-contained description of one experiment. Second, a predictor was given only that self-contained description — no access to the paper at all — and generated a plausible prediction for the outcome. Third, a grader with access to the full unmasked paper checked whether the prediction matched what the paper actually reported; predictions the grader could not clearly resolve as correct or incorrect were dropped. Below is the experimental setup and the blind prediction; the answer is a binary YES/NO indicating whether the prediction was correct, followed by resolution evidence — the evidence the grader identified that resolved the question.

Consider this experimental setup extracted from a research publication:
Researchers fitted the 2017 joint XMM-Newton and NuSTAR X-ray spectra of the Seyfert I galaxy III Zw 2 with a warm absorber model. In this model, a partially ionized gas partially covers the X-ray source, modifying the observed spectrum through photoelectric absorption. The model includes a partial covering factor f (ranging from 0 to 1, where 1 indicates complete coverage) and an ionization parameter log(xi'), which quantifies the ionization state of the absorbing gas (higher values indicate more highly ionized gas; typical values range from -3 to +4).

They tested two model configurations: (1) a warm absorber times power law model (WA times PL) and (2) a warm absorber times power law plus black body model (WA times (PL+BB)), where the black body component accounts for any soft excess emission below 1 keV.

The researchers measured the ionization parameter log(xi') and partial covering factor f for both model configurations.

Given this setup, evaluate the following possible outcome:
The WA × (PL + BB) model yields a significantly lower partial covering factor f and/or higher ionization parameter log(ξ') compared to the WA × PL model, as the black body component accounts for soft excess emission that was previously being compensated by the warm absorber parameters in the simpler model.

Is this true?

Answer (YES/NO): YES